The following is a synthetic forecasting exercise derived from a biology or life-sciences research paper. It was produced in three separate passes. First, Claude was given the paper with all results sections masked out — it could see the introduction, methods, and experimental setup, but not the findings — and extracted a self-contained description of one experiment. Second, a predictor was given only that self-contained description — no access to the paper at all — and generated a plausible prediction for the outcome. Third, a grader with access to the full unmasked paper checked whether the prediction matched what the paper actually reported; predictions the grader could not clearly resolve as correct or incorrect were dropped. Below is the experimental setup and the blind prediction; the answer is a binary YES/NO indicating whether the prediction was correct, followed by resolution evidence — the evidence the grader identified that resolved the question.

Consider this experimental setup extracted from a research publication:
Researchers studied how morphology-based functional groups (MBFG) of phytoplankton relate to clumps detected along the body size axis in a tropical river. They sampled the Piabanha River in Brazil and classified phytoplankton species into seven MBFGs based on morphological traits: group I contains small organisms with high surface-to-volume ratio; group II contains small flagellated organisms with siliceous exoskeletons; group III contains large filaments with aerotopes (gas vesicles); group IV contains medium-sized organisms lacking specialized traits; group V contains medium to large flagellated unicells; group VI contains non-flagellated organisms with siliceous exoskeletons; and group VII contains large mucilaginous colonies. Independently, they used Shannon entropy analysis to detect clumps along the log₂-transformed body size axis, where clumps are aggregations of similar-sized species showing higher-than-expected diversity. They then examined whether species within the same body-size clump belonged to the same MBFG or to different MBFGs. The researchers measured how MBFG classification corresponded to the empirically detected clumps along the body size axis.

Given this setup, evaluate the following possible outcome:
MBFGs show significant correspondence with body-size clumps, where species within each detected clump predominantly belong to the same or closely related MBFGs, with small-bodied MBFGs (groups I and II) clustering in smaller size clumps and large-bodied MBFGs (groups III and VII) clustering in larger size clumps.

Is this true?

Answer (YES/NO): NO